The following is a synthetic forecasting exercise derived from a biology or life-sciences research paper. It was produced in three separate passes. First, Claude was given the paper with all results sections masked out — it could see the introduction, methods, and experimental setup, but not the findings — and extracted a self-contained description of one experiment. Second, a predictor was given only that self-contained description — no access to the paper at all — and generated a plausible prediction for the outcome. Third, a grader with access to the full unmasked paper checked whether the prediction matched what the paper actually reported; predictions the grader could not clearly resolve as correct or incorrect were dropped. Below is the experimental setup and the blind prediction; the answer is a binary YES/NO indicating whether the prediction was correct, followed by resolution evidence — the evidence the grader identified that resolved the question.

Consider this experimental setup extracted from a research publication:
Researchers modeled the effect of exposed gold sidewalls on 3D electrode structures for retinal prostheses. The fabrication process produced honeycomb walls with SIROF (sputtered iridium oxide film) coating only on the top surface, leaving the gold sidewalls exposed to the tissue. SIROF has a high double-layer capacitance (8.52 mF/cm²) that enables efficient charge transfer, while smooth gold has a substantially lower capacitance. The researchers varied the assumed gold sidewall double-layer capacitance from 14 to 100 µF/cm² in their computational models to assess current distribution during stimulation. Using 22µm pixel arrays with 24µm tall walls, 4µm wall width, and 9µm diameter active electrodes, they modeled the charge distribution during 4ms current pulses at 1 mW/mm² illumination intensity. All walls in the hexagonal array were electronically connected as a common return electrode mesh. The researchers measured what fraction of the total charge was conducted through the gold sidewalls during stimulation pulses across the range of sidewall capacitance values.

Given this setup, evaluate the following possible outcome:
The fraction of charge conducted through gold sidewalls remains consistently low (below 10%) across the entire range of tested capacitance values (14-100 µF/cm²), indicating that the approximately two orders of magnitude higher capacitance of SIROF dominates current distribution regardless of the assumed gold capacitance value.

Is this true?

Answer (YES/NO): NO